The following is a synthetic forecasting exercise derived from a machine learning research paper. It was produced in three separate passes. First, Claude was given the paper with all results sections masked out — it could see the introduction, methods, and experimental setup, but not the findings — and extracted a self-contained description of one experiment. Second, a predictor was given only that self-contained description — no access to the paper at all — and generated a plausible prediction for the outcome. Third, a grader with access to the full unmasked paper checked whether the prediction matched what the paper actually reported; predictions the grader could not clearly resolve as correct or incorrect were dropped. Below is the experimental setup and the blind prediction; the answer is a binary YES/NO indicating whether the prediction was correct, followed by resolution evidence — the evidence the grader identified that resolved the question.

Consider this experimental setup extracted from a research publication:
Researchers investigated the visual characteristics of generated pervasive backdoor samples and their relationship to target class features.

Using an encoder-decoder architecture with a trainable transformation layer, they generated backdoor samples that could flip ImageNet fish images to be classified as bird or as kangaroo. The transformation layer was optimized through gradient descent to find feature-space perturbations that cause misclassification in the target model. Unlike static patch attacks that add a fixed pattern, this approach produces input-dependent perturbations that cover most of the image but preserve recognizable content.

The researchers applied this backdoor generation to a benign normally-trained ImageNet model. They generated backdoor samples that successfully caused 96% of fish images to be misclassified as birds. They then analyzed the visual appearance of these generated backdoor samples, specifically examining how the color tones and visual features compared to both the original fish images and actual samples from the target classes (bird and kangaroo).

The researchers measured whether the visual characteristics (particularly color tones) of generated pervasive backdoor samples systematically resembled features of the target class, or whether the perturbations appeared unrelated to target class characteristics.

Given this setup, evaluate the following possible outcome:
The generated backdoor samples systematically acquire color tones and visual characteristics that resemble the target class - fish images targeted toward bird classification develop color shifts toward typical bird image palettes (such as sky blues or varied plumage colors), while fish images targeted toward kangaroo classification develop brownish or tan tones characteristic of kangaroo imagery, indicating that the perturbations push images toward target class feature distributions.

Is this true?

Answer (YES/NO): YES